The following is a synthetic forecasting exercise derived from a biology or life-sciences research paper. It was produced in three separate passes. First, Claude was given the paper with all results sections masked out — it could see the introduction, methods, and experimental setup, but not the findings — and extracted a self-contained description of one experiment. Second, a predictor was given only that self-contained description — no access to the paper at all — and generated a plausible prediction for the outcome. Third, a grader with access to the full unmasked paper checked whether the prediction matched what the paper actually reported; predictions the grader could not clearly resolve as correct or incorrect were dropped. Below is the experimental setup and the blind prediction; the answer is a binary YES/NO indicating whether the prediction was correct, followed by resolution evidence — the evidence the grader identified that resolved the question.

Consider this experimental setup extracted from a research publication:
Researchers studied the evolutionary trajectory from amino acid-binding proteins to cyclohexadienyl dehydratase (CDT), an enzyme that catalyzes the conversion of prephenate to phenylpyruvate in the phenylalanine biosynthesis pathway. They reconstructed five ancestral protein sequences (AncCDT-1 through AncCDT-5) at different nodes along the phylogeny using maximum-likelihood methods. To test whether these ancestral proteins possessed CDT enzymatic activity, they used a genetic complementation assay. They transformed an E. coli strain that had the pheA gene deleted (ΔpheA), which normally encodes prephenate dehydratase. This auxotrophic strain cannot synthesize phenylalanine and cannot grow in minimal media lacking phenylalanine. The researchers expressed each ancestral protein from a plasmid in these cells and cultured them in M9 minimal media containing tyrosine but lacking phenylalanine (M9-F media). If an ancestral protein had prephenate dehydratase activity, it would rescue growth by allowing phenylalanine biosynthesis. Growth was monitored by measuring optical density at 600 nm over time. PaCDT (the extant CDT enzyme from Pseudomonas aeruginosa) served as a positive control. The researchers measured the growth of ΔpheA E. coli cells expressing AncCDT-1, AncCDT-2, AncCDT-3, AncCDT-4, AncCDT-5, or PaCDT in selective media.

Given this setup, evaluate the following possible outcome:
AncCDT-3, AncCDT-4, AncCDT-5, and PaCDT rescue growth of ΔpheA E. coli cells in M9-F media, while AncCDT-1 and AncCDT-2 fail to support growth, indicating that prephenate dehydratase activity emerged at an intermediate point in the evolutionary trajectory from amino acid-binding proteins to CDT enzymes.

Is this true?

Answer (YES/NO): YES